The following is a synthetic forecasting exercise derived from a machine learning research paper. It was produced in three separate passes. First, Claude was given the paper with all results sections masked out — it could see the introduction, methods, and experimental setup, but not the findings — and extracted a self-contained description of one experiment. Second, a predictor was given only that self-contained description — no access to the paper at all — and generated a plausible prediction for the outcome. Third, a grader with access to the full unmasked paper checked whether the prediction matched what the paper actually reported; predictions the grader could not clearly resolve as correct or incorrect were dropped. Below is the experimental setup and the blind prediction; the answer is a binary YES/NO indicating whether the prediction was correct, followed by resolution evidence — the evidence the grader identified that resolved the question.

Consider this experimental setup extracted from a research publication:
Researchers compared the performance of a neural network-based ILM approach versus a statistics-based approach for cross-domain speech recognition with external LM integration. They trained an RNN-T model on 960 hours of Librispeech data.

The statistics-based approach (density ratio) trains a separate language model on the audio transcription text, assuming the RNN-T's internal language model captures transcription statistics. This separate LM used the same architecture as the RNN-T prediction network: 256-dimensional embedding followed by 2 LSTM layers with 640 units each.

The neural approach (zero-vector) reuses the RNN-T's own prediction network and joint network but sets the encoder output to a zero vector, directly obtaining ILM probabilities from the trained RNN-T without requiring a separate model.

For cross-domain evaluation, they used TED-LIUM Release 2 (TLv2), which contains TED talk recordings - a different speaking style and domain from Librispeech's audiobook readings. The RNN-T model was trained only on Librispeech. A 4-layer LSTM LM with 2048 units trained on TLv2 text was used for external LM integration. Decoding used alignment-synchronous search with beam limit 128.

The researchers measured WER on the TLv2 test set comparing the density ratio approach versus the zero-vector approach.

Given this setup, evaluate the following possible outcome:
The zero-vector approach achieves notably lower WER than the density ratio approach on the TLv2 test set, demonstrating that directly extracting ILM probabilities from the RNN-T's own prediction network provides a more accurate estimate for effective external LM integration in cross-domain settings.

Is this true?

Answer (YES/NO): YES